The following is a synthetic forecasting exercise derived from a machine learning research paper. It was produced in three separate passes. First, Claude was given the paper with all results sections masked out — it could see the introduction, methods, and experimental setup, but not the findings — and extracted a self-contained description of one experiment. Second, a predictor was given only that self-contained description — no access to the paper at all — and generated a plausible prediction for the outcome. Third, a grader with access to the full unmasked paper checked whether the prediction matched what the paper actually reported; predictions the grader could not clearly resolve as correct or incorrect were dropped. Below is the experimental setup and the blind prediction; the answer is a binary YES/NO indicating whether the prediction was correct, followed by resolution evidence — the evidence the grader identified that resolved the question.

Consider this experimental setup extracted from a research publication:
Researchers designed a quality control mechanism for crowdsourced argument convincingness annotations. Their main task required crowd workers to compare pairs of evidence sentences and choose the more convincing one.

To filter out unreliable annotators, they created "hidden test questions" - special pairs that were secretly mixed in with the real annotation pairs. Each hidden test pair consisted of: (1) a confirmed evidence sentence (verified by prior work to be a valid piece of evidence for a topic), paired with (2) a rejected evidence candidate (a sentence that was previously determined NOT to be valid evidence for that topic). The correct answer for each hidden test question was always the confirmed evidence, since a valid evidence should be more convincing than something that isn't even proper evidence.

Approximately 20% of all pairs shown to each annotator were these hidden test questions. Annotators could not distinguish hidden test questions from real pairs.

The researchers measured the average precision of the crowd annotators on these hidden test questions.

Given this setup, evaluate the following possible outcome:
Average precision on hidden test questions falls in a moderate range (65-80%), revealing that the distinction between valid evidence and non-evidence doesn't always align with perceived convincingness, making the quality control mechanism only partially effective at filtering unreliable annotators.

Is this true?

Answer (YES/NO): YES